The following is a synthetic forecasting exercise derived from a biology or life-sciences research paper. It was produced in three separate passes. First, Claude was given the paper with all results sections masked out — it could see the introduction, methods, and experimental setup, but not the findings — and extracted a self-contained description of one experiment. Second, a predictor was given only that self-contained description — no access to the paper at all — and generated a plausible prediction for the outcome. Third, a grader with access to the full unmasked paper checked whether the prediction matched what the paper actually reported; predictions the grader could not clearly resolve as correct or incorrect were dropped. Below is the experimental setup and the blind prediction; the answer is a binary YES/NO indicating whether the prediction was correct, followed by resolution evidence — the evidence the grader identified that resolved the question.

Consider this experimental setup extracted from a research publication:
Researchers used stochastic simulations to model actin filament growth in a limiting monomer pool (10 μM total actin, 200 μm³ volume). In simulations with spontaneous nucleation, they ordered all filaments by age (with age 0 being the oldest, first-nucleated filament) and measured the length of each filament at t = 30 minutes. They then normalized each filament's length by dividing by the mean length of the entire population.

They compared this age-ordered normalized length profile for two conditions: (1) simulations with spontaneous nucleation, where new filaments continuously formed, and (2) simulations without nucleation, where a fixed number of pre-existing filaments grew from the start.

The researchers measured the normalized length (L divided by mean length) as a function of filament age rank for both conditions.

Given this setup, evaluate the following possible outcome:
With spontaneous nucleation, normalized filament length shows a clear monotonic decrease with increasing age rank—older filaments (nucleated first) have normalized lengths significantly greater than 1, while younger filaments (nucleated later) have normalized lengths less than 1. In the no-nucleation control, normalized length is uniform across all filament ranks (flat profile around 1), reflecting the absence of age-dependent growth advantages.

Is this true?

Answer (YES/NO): YES